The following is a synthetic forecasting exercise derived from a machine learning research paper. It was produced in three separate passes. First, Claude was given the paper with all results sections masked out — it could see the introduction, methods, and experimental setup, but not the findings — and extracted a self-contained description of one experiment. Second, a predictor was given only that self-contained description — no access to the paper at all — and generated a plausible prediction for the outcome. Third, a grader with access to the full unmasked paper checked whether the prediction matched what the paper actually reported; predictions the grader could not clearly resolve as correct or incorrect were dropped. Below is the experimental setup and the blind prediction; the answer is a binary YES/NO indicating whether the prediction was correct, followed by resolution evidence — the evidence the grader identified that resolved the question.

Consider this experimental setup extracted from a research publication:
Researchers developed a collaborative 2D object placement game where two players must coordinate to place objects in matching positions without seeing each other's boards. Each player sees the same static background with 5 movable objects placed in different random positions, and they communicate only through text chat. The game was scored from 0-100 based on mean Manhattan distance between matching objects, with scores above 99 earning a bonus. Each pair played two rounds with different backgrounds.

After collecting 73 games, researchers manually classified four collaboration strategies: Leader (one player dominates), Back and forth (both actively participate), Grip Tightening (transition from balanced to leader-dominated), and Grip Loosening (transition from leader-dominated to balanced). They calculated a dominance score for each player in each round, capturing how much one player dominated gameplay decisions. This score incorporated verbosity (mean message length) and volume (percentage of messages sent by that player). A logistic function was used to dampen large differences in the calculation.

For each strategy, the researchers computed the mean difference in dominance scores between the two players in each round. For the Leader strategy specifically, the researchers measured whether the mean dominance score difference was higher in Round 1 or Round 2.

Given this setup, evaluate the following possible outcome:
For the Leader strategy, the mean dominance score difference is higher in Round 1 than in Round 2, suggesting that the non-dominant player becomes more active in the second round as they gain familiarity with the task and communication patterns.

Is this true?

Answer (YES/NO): NO